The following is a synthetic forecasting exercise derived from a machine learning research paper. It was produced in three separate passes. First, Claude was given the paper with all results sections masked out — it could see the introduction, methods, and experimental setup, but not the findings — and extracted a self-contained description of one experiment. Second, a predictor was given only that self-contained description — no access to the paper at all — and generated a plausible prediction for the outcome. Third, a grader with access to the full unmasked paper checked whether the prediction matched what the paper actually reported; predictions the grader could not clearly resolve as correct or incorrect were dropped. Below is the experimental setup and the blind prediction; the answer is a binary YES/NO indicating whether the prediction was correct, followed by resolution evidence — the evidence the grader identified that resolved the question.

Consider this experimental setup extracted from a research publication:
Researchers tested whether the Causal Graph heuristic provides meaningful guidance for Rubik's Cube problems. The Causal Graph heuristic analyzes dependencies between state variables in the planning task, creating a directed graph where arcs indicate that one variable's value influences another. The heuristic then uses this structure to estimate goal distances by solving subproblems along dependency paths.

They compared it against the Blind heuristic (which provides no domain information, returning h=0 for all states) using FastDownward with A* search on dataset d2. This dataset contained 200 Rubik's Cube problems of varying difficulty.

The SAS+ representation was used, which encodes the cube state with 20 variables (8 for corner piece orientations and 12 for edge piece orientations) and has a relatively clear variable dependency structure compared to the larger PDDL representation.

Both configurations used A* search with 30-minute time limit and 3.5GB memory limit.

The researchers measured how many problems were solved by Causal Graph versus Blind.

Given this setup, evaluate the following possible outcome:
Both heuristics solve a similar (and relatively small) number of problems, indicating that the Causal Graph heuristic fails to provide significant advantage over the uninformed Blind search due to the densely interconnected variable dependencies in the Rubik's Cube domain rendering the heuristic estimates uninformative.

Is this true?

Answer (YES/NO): YES